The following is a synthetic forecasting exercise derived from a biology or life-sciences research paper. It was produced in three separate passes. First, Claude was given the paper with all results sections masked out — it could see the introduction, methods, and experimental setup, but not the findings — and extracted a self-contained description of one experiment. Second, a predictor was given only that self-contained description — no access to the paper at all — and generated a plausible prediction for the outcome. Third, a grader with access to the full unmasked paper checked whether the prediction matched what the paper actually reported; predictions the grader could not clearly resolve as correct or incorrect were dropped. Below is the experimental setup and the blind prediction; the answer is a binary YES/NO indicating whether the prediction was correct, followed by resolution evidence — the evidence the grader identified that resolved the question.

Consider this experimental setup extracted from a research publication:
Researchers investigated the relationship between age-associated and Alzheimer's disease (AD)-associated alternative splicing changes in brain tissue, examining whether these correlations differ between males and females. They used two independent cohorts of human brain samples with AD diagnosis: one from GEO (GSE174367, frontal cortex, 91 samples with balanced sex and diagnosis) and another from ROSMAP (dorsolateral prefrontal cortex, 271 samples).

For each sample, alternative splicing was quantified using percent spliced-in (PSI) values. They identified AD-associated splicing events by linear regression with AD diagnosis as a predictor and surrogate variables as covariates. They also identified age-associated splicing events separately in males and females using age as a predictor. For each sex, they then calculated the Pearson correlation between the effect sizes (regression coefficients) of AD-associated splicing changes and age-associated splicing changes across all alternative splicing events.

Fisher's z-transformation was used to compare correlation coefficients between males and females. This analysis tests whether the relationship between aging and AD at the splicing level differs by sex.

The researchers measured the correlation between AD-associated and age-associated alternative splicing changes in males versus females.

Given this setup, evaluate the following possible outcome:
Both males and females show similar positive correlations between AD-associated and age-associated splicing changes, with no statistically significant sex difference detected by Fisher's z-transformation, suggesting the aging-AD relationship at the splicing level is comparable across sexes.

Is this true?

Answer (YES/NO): NO